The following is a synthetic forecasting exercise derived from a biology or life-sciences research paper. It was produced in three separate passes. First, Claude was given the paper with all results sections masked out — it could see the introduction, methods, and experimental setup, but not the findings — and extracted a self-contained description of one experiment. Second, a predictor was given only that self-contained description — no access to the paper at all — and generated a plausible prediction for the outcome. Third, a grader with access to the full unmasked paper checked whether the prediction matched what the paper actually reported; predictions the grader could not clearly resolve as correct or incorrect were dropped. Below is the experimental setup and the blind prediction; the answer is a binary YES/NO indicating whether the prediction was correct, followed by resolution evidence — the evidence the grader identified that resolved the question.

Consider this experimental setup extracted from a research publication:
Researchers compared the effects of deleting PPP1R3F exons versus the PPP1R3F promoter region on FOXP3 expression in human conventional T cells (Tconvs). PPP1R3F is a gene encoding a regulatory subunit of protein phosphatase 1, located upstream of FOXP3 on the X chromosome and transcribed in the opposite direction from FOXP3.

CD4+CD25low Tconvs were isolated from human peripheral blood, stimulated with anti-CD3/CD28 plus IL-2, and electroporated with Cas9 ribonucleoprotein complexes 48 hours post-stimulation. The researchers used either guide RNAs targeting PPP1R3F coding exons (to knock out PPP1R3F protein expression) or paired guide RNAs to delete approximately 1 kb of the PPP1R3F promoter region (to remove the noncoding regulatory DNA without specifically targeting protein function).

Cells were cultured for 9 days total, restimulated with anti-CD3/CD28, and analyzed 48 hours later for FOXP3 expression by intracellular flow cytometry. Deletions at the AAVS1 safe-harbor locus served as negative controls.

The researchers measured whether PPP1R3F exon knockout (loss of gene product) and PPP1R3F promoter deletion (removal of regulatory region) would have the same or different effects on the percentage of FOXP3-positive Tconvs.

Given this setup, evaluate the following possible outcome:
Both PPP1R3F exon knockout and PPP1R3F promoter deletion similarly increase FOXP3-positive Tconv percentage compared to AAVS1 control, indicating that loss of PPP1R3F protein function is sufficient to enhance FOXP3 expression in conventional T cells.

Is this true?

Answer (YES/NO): NO